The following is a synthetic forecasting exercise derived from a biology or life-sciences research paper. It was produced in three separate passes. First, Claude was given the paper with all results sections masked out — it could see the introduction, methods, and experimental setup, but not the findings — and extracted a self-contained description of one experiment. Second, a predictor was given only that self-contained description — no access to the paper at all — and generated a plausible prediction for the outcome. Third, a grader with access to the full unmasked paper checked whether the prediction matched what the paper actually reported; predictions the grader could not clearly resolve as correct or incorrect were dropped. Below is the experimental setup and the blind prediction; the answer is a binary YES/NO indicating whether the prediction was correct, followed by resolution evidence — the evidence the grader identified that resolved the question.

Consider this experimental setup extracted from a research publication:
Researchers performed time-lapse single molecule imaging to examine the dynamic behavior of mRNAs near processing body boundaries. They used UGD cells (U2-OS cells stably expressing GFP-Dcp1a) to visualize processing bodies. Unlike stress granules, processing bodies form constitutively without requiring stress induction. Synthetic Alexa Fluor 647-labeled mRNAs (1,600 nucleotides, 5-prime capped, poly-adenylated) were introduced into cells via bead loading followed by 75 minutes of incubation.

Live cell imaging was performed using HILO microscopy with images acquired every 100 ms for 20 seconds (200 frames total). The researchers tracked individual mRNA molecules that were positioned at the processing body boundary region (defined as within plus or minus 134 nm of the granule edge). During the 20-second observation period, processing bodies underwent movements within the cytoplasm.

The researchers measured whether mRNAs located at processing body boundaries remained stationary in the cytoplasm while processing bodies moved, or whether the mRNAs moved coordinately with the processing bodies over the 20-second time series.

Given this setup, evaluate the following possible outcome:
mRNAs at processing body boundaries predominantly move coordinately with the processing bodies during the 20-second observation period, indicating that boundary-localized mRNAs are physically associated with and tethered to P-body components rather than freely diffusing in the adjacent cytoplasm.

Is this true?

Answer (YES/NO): YES